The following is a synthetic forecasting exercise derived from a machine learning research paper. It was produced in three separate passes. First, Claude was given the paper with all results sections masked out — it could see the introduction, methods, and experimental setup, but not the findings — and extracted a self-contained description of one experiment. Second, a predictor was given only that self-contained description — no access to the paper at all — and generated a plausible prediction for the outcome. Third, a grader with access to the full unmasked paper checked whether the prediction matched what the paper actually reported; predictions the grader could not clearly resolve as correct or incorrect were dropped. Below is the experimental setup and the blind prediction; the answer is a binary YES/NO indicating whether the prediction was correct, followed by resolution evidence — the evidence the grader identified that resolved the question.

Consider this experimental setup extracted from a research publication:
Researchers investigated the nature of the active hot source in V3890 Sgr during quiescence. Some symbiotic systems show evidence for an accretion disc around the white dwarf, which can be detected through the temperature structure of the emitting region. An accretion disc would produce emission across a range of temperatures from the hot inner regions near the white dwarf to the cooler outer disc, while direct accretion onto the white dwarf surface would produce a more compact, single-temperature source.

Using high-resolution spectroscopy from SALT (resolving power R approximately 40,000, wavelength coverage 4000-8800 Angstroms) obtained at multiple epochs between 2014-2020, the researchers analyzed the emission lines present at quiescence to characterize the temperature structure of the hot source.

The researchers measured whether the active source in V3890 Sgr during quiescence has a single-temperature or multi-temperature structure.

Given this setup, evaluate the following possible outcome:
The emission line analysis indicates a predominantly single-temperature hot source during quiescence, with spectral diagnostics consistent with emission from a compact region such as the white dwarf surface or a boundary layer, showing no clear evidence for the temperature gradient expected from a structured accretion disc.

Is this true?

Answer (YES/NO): NO